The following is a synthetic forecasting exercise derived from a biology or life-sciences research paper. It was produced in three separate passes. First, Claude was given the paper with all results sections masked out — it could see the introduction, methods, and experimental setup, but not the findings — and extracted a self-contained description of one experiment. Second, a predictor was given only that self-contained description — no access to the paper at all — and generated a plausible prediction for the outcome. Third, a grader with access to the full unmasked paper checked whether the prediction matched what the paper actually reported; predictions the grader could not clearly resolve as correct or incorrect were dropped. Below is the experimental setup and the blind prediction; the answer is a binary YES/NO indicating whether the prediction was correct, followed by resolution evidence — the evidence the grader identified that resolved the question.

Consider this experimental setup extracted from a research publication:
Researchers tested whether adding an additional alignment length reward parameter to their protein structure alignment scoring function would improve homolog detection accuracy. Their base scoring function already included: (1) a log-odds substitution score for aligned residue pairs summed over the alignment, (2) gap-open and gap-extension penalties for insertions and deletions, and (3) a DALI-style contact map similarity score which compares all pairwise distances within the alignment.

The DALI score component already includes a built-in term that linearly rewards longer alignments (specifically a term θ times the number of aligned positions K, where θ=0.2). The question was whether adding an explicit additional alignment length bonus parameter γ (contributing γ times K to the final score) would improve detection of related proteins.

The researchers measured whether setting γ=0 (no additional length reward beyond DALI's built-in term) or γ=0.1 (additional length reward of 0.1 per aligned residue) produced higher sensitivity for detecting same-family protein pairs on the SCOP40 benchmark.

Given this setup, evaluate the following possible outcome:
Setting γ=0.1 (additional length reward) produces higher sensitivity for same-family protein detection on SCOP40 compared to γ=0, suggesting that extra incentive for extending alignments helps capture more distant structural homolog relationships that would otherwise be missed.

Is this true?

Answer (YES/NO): YES